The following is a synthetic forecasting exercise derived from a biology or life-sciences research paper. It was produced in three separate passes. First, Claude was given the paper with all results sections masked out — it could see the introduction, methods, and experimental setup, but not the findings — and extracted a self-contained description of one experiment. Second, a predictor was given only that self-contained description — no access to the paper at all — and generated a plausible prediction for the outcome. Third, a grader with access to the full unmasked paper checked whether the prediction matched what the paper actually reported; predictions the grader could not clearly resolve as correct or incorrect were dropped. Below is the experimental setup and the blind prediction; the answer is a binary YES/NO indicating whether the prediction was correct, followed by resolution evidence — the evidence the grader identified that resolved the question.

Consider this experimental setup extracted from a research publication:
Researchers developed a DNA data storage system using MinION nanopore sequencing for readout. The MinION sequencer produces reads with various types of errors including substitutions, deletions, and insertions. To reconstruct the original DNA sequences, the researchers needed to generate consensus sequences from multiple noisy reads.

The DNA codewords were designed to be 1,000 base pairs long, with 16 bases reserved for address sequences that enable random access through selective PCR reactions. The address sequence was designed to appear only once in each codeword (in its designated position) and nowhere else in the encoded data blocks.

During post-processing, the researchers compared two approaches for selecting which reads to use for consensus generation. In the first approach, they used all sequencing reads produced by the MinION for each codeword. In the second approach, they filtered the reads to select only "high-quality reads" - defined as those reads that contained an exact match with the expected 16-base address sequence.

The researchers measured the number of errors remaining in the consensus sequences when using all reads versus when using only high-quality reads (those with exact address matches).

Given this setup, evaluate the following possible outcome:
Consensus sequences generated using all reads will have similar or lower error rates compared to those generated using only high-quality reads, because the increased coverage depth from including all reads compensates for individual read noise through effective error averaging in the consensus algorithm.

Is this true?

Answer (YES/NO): NO